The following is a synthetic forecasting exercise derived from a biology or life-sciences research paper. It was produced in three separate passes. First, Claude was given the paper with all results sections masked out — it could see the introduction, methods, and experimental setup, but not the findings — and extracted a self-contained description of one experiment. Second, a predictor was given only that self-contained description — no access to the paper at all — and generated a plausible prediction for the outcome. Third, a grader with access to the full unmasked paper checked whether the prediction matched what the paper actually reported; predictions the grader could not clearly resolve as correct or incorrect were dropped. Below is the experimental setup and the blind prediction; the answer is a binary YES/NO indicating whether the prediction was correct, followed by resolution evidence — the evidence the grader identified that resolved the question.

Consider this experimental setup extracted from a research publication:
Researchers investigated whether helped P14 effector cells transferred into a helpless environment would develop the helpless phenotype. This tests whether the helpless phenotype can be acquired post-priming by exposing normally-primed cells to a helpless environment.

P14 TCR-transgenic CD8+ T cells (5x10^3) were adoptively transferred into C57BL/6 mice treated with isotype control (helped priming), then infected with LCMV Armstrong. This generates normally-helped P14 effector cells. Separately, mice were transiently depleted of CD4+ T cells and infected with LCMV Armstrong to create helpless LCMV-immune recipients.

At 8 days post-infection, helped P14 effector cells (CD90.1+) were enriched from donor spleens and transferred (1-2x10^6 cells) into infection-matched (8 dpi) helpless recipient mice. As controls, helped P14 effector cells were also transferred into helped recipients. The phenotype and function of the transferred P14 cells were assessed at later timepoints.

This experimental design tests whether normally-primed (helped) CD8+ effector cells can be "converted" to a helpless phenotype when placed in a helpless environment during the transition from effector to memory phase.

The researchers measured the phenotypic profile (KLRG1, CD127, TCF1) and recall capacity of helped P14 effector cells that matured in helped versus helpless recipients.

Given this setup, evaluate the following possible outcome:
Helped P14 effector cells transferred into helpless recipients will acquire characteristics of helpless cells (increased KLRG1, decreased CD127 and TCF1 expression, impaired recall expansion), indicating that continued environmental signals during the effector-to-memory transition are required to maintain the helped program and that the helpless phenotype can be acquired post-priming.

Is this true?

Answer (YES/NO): YES